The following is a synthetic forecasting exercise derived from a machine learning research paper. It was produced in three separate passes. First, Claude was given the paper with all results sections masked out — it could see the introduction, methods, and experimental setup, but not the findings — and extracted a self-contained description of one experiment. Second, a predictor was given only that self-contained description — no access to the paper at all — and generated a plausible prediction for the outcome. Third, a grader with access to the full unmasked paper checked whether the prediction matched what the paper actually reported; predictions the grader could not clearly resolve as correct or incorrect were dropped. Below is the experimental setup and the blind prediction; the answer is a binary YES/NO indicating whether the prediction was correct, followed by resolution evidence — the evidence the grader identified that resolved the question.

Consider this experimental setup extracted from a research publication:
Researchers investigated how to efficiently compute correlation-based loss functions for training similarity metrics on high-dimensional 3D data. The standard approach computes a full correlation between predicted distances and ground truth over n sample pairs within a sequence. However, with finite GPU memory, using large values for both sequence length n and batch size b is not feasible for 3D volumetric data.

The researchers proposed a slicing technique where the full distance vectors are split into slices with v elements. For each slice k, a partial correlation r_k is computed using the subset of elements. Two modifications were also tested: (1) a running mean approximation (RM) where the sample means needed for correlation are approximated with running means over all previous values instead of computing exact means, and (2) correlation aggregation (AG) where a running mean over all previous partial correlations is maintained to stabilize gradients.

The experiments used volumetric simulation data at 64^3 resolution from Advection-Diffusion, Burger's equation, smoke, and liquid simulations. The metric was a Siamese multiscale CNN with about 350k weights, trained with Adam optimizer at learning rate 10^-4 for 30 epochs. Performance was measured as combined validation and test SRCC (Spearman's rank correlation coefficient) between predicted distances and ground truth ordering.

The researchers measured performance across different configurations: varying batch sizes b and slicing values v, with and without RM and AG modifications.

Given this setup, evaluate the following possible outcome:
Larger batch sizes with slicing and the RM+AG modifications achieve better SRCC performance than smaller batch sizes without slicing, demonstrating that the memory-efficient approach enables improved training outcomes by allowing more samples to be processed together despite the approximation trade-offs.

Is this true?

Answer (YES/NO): NO